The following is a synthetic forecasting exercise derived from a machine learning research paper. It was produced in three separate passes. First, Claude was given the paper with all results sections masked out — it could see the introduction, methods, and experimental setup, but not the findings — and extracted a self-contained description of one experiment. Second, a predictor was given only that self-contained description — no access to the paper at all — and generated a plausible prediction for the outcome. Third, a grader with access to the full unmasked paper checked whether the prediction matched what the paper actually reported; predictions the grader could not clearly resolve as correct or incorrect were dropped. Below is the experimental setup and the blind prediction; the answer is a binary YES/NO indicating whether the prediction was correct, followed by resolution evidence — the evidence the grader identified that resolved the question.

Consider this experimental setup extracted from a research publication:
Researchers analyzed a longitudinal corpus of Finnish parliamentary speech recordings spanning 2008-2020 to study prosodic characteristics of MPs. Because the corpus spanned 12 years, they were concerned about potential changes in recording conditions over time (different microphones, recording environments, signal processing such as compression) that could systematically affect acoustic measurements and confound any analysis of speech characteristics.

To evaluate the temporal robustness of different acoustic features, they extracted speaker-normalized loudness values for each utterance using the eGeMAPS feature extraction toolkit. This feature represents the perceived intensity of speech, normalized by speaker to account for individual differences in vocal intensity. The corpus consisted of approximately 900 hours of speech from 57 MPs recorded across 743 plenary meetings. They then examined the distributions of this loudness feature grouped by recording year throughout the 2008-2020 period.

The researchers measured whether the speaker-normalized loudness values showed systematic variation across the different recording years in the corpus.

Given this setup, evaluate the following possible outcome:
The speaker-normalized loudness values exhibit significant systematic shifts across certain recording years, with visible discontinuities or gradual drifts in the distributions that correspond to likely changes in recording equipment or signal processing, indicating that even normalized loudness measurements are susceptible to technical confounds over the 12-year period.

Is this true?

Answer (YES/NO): YES